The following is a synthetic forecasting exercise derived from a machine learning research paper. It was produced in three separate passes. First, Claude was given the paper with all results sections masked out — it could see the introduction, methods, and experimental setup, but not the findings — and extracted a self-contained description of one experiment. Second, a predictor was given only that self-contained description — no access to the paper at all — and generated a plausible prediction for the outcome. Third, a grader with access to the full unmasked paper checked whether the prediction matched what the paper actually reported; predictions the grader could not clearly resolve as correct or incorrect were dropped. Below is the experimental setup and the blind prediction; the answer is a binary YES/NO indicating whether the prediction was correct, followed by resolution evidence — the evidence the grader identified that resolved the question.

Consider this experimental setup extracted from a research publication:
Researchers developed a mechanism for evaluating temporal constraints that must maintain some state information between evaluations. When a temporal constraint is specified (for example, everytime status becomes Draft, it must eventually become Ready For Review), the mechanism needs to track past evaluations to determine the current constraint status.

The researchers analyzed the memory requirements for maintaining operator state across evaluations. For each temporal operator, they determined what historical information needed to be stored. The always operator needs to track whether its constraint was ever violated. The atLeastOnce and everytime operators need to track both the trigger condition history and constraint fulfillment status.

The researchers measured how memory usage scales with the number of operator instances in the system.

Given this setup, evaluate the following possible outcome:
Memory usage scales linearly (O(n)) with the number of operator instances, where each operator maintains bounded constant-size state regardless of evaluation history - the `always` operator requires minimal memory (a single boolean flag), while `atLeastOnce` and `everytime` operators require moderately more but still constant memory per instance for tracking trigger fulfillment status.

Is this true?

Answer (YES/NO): YES